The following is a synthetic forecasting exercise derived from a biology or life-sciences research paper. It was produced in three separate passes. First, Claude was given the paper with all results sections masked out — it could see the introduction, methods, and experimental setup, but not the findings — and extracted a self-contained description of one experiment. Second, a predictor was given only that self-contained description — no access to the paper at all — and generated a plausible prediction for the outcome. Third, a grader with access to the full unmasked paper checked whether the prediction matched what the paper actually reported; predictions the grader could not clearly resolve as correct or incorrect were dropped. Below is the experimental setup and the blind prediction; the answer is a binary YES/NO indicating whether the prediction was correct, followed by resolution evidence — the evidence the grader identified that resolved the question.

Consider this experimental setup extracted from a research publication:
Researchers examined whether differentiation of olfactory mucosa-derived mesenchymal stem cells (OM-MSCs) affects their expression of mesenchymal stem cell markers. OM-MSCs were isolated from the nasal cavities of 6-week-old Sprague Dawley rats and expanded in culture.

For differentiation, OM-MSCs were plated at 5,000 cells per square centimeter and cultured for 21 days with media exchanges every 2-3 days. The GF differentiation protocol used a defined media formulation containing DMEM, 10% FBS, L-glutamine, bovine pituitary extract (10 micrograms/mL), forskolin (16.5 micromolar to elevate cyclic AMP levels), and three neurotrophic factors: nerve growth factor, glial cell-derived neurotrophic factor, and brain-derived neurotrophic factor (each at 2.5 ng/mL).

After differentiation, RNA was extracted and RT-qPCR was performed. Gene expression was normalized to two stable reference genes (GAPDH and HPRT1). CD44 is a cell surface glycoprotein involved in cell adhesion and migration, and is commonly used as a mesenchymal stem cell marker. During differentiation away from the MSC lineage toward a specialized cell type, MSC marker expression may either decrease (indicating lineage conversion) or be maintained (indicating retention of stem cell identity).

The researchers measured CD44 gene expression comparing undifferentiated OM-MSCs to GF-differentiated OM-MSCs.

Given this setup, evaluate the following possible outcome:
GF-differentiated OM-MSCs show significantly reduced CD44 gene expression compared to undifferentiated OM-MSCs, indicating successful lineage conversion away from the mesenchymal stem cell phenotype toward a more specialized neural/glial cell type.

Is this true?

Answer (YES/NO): NO